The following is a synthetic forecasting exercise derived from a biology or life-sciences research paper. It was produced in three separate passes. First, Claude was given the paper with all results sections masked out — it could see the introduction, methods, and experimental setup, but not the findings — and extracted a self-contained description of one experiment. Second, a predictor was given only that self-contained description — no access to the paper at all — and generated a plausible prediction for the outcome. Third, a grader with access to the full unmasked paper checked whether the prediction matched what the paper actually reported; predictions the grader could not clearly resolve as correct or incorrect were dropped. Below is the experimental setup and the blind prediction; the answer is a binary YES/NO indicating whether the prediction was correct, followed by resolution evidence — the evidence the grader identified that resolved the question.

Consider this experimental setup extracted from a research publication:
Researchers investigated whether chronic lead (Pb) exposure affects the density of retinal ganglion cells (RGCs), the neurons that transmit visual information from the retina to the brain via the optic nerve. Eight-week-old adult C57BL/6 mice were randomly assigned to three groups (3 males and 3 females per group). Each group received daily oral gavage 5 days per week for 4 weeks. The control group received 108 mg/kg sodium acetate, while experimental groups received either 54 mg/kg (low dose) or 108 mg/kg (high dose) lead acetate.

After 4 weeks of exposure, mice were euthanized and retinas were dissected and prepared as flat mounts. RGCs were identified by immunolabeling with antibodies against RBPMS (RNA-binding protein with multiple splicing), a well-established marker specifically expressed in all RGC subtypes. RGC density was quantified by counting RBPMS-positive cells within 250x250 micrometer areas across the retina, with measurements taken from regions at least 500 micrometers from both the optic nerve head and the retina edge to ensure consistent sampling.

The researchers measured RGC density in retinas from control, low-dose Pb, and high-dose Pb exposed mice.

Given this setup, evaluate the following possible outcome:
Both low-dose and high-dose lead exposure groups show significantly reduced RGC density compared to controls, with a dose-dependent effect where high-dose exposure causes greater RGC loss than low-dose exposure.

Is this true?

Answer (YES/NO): NO